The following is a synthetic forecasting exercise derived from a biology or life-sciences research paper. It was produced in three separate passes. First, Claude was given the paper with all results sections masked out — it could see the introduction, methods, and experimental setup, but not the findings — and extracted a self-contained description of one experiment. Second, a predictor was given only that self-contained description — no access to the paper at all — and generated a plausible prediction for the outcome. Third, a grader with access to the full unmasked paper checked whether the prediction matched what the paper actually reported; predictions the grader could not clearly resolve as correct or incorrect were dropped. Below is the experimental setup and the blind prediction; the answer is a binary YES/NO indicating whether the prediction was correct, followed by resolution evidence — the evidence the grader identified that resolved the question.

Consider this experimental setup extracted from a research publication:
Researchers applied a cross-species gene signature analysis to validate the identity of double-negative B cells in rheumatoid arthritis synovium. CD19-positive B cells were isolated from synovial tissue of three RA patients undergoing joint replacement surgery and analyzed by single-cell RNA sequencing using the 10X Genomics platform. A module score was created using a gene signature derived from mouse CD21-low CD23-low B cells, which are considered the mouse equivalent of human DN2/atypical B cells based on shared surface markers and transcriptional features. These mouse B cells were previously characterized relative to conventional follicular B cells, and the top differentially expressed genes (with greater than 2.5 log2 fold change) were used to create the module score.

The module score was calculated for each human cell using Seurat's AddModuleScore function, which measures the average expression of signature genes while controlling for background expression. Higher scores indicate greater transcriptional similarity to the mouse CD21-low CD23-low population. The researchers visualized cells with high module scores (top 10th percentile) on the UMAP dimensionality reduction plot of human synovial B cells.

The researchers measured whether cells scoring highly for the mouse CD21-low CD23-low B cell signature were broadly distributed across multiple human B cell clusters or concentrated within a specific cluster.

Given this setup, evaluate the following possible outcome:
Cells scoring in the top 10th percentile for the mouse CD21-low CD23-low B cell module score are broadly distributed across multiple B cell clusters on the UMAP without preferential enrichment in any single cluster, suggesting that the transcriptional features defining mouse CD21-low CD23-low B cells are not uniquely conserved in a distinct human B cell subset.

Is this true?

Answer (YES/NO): NO